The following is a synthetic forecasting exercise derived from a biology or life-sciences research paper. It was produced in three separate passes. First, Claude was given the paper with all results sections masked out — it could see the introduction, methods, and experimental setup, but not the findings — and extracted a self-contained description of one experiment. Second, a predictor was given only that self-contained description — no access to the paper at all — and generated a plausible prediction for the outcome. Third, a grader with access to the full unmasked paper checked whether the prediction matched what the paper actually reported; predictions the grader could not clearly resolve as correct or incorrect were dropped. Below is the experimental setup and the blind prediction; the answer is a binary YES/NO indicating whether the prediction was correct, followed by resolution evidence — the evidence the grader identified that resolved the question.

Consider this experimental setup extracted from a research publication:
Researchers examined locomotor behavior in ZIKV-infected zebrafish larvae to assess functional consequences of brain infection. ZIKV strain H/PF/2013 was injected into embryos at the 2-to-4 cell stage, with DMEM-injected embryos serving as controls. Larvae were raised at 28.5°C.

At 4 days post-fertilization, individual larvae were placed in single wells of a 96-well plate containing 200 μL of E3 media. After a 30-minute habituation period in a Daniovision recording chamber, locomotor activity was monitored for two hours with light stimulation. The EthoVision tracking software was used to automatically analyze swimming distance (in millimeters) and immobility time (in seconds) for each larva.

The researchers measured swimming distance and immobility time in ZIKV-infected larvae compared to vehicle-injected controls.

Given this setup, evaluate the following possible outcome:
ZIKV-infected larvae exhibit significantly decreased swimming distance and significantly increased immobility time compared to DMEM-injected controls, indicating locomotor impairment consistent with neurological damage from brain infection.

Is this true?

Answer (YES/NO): YES